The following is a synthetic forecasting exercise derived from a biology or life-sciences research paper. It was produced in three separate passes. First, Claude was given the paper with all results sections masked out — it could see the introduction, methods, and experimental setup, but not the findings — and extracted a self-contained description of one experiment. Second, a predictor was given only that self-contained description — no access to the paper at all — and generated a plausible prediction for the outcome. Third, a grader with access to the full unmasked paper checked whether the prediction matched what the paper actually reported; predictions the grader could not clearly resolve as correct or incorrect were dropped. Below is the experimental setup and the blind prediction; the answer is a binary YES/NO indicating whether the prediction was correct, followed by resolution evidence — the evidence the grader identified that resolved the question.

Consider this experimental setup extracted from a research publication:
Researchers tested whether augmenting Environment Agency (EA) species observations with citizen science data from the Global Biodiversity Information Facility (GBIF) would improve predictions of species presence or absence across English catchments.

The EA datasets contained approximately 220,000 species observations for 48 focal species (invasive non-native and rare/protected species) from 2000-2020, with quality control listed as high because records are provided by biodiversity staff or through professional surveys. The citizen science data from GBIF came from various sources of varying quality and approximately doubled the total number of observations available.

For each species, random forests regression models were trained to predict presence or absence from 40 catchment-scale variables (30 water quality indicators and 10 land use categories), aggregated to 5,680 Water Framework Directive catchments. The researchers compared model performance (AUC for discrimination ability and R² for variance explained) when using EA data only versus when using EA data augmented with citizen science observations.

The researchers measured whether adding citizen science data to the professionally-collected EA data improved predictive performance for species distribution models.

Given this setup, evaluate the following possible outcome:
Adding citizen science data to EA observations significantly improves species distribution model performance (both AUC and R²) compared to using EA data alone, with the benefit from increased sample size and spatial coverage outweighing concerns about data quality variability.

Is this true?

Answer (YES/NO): NO